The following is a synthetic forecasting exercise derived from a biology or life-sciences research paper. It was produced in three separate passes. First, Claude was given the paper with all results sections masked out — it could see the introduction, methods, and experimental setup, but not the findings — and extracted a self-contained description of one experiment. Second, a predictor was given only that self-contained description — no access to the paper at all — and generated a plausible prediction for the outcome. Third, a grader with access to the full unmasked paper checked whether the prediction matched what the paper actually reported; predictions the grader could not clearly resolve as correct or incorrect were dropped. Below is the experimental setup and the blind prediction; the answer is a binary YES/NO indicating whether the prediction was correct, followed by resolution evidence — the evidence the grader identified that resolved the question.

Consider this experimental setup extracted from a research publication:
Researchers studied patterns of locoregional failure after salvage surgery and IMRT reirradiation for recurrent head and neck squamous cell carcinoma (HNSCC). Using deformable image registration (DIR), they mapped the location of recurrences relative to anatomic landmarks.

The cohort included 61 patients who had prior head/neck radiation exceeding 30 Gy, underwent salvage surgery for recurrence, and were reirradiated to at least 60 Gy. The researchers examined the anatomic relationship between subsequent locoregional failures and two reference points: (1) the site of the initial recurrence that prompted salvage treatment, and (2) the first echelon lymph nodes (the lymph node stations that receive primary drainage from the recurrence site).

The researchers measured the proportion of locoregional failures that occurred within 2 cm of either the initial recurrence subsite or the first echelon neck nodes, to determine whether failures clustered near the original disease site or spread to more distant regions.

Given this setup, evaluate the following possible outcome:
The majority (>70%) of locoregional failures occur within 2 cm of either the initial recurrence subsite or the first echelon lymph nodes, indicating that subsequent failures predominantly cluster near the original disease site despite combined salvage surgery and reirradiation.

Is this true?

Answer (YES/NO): NO